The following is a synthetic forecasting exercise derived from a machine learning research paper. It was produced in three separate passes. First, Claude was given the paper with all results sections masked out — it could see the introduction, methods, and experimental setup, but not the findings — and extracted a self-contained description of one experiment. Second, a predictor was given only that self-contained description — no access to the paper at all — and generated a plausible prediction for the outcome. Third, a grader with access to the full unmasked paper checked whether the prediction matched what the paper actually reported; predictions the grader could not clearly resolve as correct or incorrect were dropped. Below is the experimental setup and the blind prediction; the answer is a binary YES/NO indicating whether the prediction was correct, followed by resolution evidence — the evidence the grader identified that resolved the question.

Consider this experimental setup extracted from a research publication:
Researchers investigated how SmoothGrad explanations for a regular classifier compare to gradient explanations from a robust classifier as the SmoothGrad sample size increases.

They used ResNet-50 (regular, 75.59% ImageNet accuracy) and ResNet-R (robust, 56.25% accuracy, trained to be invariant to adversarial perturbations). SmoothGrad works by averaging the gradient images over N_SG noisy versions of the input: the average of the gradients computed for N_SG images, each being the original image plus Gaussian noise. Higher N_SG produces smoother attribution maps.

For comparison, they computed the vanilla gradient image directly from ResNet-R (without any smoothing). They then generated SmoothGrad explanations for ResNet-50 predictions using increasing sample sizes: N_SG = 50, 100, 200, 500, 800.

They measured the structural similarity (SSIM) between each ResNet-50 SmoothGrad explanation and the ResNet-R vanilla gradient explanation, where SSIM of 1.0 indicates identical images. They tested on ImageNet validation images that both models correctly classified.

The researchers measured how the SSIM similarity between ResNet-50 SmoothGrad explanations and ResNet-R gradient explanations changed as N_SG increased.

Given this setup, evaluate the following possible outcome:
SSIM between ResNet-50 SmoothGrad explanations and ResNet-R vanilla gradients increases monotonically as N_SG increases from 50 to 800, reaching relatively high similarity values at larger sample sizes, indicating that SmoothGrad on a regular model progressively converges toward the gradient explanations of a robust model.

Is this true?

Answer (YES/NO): YES